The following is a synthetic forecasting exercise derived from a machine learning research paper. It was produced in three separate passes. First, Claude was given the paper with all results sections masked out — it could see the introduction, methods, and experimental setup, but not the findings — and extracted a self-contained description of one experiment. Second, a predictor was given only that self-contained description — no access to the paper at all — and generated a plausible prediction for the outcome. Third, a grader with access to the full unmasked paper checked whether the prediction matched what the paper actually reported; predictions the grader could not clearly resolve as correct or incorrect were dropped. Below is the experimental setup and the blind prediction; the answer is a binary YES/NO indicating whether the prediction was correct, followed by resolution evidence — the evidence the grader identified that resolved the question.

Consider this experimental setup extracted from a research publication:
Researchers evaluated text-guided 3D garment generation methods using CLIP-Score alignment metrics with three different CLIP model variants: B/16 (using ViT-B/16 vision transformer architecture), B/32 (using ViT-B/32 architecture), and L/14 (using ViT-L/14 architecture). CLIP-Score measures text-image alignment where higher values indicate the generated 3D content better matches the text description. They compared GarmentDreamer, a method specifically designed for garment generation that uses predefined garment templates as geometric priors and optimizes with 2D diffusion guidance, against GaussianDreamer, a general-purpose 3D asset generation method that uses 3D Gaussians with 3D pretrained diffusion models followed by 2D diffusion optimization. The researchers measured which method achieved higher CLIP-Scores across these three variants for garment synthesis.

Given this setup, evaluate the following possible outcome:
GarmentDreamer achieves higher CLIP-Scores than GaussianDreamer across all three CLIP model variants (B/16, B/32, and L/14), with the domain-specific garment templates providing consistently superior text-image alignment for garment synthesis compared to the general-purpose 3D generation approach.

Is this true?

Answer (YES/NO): NO